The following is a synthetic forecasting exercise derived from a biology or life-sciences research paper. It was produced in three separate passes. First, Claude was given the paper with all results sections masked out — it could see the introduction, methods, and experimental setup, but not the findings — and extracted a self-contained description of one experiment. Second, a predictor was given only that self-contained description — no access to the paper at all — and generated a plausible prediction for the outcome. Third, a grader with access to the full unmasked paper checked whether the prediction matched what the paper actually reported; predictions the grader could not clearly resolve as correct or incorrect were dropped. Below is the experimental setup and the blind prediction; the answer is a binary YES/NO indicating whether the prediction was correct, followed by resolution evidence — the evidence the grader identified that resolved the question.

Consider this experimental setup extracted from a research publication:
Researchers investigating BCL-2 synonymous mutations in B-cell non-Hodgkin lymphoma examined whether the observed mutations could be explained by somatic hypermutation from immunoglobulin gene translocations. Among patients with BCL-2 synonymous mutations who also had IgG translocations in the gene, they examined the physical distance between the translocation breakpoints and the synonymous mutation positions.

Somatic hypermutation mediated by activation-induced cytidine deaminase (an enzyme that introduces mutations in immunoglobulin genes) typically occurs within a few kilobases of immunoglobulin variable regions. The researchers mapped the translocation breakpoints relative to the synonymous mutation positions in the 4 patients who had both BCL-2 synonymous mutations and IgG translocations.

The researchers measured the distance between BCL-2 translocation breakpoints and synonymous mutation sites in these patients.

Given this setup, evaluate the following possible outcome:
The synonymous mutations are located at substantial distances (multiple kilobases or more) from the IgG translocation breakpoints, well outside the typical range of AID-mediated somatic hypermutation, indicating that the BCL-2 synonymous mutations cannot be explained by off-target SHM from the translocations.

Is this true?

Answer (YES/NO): YES